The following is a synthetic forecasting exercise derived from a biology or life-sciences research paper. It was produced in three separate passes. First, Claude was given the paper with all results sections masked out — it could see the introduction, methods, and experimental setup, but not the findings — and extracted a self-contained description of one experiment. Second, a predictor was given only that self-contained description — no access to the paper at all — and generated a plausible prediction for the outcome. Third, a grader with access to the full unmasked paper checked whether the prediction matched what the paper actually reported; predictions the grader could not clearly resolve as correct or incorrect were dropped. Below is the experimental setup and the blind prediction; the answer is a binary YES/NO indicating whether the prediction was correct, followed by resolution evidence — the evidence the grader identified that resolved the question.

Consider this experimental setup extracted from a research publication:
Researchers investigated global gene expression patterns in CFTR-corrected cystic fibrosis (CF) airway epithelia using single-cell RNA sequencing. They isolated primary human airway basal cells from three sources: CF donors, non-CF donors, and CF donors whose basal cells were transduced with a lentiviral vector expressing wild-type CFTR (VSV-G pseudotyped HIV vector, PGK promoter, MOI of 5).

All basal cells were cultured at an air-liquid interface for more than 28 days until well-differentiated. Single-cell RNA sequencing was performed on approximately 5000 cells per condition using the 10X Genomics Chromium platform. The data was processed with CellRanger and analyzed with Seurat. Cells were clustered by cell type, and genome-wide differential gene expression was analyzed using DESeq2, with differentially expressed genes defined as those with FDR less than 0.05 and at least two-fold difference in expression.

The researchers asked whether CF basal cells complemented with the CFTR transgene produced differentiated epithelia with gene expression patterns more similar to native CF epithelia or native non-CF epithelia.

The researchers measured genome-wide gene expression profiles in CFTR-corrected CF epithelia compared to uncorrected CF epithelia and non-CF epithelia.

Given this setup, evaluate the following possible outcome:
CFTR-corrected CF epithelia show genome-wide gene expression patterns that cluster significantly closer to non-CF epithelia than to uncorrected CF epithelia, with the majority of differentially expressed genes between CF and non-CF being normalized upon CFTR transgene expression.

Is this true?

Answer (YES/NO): NO